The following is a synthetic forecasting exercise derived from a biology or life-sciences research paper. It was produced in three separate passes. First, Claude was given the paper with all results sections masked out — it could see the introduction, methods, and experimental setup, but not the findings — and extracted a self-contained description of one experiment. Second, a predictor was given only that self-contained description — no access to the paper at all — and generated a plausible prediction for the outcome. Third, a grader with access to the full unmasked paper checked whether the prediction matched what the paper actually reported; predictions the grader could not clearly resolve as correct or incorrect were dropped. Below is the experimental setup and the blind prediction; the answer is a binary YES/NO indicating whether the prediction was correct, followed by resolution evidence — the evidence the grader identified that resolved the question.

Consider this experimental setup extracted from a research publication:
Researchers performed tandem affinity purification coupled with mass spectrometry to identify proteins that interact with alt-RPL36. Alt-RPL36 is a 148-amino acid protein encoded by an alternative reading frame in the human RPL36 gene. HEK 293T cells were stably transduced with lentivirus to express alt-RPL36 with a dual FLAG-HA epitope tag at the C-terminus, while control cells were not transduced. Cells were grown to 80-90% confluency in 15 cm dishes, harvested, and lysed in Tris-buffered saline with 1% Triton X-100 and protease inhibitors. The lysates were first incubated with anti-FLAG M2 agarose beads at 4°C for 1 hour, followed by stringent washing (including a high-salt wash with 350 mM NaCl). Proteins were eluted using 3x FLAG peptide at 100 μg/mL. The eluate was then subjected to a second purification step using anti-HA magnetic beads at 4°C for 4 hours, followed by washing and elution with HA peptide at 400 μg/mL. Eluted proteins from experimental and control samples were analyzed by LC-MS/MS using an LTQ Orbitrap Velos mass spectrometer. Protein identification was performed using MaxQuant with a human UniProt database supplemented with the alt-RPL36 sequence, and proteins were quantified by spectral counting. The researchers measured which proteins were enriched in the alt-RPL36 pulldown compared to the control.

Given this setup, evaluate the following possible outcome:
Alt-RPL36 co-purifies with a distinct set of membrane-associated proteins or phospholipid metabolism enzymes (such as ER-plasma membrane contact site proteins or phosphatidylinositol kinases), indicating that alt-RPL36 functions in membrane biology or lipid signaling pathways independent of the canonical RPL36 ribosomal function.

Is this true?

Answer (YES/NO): YES